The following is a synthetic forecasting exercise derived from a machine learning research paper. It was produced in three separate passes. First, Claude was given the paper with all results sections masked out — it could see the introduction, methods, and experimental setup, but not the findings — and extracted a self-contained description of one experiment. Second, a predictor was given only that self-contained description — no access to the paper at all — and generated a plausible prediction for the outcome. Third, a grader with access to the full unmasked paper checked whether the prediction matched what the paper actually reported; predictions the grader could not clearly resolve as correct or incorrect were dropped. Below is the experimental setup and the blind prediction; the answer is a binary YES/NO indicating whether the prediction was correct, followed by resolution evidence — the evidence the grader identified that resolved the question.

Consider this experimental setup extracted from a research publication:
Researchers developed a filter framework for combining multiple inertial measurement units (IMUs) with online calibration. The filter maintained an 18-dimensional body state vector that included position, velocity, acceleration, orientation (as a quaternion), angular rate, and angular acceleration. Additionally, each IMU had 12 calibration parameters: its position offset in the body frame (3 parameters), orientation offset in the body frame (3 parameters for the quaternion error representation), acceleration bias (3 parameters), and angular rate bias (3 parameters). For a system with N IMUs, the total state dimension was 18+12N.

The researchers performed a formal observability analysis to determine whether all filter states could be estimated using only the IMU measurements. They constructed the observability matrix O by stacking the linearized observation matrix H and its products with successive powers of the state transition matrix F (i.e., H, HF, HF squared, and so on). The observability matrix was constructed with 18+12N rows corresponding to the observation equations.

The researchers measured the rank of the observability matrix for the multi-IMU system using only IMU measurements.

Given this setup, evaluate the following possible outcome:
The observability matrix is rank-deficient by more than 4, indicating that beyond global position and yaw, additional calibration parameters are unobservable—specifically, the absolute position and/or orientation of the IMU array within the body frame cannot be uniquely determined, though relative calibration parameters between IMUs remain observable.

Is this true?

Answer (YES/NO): NO